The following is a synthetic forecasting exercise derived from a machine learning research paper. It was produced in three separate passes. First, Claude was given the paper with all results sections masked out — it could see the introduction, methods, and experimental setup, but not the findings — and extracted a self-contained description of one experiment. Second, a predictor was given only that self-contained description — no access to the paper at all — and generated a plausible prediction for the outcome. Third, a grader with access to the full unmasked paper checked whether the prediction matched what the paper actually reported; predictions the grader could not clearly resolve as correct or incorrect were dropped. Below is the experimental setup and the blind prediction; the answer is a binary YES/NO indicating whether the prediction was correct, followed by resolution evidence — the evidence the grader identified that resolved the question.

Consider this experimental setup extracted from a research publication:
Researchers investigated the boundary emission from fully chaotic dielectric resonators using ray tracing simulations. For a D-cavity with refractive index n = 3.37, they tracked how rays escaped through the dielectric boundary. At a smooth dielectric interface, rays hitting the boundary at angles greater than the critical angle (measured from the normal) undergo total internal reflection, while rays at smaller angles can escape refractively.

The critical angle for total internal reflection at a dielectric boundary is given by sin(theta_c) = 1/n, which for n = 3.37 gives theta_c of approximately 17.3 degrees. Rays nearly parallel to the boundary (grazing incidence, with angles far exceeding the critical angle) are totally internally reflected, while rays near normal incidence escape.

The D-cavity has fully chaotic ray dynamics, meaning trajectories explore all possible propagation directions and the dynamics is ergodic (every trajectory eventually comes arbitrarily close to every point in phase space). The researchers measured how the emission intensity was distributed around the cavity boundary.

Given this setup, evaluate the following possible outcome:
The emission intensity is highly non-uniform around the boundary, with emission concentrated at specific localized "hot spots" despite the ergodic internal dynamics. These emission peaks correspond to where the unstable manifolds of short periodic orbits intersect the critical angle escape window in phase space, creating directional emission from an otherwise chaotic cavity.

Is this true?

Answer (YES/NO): NO